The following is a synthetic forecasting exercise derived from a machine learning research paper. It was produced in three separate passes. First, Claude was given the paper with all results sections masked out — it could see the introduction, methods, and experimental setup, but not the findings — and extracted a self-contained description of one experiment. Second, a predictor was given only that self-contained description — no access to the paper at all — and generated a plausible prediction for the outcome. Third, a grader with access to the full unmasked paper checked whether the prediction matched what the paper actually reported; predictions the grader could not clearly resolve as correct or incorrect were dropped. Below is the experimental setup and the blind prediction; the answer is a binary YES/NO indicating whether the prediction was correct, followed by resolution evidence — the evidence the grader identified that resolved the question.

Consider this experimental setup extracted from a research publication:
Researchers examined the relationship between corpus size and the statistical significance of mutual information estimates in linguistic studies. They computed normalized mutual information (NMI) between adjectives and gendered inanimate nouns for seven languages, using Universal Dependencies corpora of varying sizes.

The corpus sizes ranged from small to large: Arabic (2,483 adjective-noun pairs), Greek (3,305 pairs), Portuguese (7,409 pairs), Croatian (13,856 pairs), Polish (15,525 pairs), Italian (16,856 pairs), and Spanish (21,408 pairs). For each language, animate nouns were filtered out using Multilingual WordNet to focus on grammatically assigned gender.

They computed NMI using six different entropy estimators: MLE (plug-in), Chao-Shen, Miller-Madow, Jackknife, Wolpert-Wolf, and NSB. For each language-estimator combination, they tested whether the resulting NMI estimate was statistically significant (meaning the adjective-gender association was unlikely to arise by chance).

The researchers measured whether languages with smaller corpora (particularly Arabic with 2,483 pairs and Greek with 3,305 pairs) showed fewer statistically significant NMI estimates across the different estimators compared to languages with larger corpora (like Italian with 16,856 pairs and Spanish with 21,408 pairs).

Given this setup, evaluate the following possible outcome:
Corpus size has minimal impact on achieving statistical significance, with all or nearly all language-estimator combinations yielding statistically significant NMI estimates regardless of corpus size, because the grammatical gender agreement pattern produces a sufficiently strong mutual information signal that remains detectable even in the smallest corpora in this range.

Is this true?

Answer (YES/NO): NO